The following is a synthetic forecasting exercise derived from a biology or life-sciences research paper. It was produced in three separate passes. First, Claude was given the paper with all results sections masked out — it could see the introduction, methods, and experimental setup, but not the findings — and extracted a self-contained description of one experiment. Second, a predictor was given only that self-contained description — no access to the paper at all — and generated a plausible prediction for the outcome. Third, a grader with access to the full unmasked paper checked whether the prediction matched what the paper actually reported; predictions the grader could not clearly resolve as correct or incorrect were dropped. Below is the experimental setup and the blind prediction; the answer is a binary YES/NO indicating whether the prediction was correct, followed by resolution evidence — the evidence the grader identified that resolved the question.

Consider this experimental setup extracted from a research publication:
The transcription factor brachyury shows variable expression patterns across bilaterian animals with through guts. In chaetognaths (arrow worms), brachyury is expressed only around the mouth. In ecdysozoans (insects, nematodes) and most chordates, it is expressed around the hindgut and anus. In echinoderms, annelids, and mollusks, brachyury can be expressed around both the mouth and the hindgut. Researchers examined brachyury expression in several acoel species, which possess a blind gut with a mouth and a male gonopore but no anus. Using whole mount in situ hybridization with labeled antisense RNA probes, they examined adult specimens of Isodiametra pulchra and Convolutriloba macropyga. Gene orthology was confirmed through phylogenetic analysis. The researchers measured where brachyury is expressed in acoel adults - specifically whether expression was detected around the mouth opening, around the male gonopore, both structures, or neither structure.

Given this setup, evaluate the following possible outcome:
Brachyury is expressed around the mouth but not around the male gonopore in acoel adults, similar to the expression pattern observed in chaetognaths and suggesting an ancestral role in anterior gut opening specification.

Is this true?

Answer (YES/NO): NO